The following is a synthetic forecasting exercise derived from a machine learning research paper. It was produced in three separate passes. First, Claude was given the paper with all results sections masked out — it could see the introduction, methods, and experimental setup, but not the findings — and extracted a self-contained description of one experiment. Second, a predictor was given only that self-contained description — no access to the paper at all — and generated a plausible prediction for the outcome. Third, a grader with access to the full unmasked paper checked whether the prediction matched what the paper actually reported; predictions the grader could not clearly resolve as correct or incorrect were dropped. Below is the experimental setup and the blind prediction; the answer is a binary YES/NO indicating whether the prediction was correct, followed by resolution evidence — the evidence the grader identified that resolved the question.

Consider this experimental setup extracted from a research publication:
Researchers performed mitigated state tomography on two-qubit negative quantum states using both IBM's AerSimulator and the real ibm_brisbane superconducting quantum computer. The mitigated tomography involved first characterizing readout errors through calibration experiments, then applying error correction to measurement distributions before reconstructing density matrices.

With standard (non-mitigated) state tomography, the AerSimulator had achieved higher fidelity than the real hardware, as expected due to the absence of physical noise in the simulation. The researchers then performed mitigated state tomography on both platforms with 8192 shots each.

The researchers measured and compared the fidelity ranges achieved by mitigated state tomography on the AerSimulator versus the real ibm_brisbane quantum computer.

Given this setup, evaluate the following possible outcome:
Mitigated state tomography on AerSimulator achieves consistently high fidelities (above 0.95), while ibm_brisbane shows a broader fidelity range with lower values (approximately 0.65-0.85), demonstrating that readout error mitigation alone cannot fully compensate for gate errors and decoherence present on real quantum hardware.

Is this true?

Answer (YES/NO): NO